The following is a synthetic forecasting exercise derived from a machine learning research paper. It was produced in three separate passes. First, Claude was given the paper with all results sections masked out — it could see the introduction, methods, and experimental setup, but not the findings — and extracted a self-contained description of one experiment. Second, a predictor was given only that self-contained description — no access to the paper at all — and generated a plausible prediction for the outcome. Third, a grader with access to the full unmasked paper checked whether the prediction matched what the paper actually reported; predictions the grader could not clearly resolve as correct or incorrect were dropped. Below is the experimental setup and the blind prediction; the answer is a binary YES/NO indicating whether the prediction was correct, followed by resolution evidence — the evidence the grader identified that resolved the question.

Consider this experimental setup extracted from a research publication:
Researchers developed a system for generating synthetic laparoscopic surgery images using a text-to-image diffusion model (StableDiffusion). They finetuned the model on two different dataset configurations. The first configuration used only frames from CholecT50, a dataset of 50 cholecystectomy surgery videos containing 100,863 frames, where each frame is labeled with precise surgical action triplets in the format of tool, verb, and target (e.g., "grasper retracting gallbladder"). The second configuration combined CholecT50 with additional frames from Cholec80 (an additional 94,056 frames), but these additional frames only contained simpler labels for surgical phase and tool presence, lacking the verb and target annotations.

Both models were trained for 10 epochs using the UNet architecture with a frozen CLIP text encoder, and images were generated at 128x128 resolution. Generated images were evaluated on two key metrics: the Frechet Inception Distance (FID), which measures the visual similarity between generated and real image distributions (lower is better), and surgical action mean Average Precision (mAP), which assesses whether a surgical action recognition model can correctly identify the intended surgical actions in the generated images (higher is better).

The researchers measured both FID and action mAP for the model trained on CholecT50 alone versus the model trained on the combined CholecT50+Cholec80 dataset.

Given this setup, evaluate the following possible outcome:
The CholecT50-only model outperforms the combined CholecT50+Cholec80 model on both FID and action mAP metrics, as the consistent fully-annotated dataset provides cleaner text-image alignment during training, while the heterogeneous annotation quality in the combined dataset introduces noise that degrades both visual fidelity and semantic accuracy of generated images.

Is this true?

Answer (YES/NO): NO